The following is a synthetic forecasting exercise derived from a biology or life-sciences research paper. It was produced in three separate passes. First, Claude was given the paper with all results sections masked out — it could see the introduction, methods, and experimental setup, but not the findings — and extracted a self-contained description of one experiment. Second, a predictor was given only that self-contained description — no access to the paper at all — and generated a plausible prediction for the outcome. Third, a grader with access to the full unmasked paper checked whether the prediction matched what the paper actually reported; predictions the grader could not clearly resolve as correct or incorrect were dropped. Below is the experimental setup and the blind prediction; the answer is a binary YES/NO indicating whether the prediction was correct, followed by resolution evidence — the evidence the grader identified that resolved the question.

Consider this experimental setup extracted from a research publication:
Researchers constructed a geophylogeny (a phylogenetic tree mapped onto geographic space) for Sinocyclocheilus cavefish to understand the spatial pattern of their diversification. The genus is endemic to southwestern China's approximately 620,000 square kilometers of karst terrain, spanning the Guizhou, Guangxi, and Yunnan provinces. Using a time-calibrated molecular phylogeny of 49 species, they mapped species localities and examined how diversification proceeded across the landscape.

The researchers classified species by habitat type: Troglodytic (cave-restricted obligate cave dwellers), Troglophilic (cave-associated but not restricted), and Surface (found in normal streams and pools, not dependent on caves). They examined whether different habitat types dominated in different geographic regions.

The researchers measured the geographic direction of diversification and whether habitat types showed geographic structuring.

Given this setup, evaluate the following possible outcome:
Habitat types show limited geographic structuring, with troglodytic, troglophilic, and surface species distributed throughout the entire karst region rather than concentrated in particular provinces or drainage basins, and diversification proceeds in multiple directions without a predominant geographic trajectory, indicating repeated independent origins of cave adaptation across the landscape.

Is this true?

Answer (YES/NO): NO